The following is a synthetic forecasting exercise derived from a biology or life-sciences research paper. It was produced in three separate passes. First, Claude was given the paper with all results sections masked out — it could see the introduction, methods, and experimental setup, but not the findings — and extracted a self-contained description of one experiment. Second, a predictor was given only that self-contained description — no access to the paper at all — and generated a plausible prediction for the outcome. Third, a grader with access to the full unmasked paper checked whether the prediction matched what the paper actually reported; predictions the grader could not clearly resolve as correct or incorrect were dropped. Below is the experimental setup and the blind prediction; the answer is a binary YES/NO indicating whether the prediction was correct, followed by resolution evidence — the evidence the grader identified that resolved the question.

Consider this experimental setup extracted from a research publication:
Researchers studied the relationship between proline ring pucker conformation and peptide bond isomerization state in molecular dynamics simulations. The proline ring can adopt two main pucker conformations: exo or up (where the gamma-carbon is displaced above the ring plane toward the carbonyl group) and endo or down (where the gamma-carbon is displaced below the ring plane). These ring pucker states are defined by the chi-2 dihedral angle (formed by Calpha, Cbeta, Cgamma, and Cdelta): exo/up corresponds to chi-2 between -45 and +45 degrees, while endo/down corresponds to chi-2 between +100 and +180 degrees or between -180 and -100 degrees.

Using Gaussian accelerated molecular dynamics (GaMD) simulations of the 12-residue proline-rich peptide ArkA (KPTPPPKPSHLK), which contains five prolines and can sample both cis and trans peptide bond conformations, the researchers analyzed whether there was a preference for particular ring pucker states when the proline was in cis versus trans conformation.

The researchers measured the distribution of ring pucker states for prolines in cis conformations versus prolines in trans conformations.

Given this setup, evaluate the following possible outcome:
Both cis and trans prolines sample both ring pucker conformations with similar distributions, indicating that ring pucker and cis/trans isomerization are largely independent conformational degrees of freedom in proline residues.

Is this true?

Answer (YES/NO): NO